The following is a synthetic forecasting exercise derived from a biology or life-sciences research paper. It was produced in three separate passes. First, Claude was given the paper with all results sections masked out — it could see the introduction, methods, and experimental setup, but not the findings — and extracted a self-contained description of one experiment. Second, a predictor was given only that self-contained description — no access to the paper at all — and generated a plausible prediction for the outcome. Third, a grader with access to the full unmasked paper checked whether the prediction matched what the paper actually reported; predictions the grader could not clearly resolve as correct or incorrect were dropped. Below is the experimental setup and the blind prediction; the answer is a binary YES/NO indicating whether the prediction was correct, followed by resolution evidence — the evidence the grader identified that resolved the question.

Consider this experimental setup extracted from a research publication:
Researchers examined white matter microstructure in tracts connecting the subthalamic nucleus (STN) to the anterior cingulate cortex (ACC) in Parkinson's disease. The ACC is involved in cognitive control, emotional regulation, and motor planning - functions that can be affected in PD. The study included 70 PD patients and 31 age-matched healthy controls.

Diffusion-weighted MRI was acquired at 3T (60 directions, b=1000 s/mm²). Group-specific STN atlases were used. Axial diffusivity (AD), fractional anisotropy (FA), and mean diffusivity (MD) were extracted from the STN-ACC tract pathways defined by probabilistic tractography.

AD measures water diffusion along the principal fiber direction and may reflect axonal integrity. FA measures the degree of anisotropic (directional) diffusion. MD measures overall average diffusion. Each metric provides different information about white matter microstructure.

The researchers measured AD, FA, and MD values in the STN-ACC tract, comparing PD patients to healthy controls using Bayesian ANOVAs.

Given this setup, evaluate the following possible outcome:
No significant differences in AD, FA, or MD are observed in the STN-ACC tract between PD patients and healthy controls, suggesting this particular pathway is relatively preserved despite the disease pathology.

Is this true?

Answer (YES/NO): NO